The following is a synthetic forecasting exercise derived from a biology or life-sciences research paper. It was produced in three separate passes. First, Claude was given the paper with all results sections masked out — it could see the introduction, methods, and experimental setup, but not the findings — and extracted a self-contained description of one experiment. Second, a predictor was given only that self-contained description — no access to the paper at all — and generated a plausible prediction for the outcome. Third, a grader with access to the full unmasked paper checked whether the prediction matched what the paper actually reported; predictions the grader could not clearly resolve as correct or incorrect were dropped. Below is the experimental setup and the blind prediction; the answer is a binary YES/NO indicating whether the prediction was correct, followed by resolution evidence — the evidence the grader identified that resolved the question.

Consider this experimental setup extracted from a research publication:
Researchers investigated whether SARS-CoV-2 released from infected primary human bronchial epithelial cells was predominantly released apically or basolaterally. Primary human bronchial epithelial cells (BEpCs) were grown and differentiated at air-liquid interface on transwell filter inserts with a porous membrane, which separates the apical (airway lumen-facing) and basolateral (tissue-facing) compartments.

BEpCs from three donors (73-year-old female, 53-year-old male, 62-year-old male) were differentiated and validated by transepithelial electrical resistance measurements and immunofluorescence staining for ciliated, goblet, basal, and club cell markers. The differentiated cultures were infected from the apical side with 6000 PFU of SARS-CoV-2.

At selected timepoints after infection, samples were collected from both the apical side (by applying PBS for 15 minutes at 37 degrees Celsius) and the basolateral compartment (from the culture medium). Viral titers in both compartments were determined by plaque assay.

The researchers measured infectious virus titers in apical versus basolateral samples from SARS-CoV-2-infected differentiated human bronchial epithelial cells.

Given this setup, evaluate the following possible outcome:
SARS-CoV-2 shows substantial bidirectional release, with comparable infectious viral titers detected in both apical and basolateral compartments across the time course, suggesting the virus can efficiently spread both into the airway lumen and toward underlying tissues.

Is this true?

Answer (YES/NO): NO